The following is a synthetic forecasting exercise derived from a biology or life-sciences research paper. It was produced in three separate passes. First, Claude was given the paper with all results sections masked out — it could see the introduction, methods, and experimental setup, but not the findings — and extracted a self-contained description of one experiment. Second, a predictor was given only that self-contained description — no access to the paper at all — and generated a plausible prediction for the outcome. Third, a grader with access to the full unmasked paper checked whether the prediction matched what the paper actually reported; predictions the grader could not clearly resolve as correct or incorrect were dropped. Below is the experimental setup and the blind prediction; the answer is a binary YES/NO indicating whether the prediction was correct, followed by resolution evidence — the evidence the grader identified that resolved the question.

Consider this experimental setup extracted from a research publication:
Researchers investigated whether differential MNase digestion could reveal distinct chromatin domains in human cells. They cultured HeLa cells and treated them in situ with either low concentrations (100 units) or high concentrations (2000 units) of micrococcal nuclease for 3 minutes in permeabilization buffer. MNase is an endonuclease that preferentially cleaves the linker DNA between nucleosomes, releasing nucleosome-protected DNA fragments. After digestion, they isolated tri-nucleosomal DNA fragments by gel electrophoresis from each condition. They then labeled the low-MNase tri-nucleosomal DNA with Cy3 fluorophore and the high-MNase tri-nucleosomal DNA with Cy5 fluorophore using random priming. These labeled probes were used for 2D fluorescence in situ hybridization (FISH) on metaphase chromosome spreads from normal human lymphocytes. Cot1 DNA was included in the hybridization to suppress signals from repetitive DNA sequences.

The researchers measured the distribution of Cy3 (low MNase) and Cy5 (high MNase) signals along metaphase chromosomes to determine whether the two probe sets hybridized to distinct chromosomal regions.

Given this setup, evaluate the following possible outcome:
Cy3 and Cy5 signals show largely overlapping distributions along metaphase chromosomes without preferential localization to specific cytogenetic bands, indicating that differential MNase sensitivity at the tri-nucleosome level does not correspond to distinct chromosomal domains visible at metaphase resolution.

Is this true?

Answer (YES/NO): NO